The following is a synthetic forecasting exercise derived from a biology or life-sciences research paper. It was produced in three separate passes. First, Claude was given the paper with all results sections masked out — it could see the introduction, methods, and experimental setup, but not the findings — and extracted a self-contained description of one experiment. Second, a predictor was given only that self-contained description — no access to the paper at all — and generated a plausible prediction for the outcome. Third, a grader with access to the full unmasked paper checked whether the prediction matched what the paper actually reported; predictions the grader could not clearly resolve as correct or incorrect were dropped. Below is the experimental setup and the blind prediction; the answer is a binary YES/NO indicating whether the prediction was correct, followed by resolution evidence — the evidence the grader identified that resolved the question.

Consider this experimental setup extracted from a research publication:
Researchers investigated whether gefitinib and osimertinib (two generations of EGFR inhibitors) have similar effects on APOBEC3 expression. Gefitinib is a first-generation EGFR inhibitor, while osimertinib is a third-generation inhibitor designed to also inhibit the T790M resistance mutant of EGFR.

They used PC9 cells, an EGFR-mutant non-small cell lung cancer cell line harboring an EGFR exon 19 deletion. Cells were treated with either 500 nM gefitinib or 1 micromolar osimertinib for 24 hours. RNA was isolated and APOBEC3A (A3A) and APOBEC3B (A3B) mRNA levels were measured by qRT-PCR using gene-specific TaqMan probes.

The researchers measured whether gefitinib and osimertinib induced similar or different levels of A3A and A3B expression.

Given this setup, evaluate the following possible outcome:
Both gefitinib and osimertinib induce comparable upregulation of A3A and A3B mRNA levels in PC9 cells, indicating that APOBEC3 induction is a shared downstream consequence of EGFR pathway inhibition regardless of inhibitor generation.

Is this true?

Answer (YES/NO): YES